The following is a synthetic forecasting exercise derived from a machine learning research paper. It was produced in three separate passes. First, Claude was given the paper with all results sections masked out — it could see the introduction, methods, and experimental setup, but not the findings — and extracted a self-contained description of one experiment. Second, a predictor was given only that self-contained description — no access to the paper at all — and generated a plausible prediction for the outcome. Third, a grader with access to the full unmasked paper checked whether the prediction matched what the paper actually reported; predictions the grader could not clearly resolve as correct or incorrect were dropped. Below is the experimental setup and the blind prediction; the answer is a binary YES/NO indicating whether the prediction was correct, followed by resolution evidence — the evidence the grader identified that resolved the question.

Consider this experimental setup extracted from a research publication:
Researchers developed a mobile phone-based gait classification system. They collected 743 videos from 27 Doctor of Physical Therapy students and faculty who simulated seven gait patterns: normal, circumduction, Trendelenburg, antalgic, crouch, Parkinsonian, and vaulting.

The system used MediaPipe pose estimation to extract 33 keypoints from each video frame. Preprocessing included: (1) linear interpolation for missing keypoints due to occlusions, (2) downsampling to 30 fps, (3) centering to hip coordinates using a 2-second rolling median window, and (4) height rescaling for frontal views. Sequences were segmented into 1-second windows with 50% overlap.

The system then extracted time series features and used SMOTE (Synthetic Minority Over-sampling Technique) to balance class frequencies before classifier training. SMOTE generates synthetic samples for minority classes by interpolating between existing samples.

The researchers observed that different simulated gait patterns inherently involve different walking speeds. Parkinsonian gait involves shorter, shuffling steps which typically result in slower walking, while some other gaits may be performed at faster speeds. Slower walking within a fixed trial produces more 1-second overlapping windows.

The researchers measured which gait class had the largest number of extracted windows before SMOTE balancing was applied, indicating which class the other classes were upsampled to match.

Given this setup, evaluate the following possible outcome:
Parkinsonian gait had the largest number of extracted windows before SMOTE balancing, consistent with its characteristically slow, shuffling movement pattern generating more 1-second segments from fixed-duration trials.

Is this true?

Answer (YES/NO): YES